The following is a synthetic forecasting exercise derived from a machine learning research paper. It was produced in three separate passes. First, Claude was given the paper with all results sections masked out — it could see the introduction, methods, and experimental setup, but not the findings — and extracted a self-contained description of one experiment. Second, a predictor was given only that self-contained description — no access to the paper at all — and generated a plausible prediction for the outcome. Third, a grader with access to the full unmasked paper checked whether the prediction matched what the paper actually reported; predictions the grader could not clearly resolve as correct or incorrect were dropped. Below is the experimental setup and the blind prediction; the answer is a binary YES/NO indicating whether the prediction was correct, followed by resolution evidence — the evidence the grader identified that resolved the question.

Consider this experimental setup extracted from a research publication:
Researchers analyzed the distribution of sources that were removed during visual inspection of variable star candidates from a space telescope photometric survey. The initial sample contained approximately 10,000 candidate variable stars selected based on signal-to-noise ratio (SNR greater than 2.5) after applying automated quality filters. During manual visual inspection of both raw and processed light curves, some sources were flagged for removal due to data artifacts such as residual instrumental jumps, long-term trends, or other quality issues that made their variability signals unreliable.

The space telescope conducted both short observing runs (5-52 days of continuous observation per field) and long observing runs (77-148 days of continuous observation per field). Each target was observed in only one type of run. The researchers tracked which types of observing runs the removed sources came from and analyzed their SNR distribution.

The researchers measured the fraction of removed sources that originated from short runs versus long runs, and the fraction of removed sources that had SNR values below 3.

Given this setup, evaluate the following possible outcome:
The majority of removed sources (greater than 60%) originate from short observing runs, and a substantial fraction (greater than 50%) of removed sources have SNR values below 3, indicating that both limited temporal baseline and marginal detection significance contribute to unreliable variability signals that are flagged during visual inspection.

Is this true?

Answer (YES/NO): YES